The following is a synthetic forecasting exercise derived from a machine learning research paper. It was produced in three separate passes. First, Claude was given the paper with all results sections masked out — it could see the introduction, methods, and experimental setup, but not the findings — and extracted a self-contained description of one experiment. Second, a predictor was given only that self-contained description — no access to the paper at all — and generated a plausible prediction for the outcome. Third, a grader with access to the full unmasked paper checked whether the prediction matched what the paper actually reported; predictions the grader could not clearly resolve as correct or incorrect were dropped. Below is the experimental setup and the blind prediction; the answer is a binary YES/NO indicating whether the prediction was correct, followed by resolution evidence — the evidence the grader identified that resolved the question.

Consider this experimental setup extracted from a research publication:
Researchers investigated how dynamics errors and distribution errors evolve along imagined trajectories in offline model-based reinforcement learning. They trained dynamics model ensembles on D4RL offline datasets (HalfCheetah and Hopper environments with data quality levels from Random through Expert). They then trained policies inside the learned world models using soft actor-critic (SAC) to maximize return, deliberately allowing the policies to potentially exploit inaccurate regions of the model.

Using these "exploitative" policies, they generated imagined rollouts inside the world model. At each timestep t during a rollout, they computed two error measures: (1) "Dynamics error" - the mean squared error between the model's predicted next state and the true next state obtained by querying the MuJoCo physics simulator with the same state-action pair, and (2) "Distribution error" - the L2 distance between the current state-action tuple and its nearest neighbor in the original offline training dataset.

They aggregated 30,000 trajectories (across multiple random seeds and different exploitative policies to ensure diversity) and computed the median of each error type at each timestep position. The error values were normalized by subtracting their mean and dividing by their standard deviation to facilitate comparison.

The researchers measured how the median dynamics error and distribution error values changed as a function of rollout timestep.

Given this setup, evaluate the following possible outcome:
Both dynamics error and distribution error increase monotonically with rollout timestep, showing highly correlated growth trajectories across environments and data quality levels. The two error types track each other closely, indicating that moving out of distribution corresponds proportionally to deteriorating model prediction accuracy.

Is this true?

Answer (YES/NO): NO